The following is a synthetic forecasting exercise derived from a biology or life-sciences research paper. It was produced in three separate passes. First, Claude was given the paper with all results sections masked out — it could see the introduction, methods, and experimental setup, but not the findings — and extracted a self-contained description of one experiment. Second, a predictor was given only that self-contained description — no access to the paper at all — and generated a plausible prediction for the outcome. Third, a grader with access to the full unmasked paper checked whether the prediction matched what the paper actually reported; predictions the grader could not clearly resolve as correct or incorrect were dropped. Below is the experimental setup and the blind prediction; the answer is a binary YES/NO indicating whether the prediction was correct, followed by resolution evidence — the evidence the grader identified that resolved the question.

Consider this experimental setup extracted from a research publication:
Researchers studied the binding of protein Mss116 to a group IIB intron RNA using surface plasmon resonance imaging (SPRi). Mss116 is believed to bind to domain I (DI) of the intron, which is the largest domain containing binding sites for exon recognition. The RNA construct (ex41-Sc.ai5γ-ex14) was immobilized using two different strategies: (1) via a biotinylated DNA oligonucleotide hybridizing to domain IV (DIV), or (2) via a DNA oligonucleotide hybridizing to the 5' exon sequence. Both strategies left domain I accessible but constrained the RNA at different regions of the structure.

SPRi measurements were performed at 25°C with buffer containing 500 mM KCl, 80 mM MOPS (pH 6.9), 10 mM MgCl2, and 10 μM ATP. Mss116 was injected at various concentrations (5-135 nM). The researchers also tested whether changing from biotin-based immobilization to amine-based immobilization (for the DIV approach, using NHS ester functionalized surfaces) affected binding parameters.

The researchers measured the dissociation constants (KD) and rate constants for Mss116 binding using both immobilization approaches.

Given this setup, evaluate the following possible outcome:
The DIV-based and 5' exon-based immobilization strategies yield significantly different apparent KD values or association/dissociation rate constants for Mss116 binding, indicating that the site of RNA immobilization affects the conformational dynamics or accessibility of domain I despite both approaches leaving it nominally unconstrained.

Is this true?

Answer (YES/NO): NO